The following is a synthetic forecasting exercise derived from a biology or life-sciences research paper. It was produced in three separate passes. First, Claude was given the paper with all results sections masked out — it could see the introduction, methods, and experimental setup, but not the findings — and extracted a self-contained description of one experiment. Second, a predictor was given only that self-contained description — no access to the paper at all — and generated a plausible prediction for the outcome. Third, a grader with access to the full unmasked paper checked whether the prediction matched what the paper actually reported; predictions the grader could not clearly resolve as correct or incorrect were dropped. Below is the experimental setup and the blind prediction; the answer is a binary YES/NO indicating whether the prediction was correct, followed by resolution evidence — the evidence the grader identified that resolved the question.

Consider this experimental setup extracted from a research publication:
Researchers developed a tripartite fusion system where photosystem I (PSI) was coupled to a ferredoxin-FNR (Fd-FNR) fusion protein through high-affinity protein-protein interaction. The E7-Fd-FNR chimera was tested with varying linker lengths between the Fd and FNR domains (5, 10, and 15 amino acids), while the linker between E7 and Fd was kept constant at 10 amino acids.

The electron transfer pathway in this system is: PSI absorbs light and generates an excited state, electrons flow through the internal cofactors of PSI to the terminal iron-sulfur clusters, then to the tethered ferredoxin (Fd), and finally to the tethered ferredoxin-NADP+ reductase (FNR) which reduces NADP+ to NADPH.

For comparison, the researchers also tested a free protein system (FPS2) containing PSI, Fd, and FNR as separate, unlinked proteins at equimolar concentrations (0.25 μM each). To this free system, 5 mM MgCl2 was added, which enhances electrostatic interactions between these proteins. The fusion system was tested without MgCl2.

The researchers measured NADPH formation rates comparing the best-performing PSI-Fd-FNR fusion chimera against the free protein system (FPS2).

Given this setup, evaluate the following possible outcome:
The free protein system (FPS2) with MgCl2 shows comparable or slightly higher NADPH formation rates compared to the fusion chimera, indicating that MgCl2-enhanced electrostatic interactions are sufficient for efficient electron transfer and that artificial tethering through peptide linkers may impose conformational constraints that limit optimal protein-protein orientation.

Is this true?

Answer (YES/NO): YES